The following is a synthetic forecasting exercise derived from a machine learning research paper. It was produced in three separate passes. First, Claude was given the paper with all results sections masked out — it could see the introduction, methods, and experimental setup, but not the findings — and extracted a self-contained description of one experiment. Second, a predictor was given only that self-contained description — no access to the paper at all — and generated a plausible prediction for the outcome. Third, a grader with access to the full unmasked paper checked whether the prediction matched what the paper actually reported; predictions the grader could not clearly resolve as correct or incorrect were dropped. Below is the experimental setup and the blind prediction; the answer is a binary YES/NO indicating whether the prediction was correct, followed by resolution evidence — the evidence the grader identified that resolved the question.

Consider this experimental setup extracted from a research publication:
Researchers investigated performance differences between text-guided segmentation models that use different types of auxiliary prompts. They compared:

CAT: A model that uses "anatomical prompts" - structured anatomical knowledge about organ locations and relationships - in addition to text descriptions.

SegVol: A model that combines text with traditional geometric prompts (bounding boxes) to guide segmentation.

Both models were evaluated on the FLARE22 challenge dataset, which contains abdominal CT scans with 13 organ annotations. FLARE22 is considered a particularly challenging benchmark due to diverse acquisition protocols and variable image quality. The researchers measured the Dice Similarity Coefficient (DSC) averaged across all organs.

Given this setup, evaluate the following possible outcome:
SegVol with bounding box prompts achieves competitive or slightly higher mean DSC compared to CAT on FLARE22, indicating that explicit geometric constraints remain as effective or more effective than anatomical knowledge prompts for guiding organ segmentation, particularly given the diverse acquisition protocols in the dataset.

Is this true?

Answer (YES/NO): NO